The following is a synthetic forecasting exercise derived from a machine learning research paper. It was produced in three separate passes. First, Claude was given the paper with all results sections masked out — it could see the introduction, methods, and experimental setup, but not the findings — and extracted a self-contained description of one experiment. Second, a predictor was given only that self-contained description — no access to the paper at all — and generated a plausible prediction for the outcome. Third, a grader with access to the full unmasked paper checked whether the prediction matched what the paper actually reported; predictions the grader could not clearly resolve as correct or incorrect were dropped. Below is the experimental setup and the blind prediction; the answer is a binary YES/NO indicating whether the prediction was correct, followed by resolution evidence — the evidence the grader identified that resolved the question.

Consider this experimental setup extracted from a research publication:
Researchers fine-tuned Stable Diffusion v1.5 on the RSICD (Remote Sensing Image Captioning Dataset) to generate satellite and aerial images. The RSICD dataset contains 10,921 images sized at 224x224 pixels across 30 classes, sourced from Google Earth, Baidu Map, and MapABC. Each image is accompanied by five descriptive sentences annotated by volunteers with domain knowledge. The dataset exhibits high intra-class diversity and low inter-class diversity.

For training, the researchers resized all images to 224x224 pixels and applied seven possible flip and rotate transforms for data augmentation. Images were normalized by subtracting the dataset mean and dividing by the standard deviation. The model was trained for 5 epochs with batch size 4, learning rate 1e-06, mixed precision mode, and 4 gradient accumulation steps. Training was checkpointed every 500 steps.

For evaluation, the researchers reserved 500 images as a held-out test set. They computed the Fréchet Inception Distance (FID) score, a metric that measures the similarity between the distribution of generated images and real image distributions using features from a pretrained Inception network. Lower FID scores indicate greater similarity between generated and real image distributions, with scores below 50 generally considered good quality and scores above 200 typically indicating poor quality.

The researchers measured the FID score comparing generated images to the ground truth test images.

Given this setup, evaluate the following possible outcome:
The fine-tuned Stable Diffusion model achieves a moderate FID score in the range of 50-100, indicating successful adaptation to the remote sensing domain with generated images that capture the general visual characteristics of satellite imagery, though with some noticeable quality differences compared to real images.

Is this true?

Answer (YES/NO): NO